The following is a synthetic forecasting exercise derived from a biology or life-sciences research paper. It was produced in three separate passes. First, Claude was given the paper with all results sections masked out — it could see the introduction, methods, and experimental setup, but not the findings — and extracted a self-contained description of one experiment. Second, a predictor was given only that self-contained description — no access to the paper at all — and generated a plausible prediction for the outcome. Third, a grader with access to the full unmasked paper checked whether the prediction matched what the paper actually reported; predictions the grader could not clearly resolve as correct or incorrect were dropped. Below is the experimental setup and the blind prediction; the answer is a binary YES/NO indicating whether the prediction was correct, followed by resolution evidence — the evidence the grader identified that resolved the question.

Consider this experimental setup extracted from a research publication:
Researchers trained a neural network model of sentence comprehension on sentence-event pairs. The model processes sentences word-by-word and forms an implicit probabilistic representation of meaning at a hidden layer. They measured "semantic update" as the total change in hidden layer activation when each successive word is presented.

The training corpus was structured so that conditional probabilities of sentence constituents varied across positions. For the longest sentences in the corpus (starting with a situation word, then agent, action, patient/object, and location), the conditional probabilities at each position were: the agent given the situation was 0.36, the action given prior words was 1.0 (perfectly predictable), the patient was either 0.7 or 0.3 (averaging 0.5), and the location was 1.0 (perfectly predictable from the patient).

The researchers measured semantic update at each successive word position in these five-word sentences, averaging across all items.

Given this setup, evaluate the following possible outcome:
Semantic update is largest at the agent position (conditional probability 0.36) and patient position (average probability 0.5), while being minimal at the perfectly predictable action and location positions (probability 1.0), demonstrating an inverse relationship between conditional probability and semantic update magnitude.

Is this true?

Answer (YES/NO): NO